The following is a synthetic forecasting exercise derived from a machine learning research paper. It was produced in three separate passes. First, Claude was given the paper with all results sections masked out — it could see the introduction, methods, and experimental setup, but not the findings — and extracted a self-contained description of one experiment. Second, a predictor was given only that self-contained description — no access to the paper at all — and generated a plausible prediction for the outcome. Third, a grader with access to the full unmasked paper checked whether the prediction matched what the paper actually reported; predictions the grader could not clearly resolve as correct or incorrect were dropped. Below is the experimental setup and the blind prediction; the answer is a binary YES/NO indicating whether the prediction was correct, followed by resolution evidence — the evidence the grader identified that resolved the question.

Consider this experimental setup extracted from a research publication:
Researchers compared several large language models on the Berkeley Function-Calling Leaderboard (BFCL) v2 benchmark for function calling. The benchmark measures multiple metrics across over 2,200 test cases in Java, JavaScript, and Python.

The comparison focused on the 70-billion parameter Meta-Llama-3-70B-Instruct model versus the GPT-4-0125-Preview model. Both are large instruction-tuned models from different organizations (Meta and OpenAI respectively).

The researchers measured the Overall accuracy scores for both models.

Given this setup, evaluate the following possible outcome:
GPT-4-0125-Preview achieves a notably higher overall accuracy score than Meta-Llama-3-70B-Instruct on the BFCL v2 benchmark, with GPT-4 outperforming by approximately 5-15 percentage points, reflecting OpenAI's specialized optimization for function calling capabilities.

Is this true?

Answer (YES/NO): NO